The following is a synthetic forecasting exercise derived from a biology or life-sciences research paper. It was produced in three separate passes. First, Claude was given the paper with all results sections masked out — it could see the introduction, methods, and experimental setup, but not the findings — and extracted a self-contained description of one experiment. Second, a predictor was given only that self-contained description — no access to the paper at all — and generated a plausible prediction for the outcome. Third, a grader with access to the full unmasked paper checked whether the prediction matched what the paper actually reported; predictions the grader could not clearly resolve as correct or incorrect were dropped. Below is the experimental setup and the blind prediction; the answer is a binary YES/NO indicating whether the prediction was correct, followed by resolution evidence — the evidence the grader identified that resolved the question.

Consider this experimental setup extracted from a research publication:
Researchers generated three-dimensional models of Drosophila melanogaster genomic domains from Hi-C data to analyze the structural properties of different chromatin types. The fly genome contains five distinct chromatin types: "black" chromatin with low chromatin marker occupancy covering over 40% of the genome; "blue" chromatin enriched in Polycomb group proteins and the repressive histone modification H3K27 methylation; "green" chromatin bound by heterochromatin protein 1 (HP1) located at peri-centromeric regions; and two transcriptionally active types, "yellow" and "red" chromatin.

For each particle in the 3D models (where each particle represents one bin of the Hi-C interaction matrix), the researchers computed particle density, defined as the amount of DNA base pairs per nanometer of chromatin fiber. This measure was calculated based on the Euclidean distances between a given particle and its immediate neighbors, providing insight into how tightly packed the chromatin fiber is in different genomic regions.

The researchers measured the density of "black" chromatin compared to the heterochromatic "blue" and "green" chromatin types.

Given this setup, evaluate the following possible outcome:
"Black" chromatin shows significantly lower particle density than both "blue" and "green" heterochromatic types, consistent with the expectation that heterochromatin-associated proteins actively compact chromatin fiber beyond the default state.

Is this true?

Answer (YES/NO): NO